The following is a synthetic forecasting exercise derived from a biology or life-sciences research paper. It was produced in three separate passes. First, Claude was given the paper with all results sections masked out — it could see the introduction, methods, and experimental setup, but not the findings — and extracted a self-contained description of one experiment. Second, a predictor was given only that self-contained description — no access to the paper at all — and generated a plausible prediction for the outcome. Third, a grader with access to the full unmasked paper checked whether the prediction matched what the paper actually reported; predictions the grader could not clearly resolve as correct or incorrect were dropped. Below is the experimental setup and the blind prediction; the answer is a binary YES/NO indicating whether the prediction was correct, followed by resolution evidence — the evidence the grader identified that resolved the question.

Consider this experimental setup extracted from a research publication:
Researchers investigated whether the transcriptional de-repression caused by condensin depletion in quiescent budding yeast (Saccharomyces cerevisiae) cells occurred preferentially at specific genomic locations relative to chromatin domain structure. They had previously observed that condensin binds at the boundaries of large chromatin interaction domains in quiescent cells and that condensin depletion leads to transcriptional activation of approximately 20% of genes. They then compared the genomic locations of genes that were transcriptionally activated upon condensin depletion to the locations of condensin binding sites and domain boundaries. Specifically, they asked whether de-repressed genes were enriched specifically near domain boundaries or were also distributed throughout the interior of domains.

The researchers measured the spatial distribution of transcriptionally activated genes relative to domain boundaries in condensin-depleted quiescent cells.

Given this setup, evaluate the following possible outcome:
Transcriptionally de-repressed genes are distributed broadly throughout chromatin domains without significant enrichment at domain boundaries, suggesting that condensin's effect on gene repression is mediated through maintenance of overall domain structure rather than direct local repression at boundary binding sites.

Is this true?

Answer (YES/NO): NO